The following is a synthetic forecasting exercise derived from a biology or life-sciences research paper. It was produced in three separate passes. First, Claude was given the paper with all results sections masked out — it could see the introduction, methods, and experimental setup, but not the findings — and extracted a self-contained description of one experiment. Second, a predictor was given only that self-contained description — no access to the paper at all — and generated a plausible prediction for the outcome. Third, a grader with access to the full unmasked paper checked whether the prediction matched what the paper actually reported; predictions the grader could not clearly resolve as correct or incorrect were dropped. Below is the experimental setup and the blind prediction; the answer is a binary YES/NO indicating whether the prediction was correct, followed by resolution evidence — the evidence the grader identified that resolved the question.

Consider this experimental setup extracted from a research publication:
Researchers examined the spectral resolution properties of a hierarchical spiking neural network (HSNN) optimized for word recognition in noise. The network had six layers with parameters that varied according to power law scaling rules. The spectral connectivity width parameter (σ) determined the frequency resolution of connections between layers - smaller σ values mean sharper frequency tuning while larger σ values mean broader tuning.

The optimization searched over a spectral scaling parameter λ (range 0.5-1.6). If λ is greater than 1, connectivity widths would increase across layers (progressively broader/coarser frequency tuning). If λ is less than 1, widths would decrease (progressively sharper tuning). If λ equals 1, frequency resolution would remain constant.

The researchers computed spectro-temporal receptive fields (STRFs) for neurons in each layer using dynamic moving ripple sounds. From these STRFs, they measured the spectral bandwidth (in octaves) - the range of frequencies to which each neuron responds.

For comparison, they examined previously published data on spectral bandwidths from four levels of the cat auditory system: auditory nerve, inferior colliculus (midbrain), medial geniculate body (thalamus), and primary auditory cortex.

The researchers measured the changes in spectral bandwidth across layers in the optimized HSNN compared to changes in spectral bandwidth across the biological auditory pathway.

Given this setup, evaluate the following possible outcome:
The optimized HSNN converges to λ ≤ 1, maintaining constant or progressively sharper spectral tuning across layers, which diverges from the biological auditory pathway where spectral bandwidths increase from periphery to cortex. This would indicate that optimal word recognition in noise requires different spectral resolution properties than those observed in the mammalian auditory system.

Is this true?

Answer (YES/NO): NO